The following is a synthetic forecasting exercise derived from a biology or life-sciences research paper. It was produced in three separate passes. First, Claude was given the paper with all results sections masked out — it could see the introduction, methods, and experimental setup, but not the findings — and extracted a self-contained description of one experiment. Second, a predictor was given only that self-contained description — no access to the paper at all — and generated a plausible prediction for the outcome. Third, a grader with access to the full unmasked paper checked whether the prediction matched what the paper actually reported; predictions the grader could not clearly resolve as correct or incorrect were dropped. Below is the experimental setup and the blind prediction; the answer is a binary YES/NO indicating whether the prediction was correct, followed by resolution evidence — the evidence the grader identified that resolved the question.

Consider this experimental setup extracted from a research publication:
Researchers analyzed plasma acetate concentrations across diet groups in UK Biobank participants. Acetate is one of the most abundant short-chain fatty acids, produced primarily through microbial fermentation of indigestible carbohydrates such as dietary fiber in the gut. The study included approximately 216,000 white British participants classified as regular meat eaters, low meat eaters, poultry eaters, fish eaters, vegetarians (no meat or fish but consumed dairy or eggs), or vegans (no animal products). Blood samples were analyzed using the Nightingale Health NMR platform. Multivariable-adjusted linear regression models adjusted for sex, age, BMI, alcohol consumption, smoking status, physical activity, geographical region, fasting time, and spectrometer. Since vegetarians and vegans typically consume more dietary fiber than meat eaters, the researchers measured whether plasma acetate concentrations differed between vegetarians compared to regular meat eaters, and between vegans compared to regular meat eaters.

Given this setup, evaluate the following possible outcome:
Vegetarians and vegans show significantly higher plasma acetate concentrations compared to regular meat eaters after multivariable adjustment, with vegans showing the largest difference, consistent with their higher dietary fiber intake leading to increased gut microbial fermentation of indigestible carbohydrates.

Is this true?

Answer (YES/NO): NO